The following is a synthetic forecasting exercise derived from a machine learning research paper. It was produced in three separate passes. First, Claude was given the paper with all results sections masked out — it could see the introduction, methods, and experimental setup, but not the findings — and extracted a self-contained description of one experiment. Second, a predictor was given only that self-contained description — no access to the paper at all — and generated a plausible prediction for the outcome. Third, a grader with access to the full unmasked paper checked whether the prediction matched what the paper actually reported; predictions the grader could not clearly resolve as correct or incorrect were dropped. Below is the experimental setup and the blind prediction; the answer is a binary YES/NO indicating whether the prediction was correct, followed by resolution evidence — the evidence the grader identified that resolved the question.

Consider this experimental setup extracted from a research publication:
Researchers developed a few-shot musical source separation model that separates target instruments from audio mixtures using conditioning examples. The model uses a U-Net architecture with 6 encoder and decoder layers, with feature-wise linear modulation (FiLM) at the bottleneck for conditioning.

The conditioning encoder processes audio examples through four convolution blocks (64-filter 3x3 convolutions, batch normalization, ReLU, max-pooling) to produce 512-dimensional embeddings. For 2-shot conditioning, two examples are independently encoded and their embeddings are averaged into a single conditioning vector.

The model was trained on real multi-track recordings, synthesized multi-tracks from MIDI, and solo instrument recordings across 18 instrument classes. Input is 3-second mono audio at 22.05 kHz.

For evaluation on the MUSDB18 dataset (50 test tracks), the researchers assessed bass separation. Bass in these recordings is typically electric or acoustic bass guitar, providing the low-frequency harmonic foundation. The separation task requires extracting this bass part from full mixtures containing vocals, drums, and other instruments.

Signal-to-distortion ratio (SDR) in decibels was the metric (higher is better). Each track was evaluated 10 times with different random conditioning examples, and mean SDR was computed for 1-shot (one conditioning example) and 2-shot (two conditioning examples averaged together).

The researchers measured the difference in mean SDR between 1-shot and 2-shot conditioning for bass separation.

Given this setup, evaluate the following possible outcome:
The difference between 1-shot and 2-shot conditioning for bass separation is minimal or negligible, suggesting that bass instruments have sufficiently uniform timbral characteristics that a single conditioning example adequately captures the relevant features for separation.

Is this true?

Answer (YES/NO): NO